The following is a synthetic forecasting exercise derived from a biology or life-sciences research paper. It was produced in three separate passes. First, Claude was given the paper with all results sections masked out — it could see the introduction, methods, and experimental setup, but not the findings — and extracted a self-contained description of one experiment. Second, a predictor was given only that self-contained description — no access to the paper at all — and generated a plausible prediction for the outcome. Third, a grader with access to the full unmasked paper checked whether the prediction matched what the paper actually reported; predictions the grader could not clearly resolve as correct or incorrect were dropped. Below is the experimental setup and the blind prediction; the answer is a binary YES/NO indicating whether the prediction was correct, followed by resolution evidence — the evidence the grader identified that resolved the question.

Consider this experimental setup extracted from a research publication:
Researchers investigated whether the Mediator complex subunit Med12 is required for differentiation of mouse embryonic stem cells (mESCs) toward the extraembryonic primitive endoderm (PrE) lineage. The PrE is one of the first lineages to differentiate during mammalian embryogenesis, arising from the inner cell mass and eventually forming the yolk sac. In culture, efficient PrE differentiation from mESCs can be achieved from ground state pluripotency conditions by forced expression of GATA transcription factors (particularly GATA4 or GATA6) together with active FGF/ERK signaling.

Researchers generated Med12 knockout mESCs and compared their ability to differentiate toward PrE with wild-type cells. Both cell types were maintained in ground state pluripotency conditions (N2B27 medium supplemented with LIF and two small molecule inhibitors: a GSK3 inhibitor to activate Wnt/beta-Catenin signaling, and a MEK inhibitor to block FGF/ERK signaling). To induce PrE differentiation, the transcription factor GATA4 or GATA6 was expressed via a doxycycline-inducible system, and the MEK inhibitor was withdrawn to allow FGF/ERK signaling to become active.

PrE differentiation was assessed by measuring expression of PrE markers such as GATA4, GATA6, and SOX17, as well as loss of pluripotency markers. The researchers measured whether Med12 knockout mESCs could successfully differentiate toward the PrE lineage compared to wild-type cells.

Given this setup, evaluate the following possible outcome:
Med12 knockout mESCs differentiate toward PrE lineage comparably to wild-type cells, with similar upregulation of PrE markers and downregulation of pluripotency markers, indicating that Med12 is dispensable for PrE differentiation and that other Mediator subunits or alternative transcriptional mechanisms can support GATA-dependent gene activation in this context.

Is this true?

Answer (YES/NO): NO